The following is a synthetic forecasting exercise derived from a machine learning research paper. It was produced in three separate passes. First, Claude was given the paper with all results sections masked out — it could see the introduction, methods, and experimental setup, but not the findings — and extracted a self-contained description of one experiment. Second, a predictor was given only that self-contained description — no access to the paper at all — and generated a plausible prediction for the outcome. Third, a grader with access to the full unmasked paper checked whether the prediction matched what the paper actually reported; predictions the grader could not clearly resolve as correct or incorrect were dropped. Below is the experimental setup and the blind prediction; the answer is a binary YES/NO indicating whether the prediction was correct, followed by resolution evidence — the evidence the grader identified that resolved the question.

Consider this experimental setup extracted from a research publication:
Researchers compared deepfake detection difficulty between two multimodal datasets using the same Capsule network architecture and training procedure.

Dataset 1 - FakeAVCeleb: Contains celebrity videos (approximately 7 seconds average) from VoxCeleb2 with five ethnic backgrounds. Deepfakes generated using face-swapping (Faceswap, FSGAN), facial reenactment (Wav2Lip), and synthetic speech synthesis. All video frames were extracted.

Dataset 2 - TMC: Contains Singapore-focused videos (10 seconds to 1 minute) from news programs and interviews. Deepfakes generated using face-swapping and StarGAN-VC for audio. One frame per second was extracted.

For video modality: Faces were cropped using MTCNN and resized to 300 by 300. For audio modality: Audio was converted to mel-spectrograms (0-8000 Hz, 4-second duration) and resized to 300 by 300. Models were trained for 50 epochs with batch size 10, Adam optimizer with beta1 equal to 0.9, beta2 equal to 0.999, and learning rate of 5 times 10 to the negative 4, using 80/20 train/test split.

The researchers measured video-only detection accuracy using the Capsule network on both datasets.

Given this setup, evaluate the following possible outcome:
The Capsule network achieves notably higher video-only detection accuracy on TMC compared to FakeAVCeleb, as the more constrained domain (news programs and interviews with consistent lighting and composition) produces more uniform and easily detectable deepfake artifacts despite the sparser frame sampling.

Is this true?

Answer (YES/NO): NO